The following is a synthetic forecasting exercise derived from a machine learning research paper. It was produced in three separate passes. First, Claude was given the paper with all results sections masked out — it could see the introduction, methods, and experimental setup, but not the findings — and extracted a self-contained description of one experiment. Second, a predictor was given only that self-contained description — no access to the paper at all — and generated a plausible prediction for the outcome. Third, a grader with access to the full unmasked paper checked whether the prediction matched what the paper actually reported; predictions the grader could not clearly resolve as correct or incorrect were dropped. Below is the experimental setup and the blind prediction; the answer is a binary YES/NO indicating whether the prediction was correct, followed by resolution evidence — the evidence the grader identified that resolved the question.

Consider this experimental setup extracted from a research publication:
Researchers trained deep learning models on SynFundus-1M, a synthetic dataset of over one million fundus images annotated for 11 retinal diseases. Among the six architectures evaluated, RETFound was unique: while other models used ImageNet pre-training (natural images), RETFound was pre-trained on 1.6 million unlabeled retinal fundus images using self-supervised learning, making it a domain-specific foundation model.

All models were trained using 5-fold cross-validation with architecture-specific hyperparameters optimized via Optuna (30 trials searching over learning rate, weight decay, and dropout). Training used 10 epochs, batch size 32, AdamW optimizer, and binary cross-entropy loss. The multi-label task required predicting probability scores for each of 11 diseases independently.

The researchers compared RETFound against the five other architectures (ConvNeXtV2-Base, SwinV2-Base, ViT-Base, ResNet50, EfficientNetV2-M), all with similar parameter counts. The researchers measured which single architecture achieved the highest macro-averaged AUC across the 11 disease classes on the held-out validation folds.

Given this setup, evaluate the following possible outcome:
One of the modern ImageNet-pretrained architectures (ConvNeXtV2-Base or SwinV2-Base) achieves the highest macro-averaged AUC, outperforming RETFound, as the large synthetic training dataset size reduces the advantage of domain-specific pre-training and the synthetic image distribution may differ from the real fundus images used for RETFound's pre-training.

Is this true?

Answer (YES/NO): YES